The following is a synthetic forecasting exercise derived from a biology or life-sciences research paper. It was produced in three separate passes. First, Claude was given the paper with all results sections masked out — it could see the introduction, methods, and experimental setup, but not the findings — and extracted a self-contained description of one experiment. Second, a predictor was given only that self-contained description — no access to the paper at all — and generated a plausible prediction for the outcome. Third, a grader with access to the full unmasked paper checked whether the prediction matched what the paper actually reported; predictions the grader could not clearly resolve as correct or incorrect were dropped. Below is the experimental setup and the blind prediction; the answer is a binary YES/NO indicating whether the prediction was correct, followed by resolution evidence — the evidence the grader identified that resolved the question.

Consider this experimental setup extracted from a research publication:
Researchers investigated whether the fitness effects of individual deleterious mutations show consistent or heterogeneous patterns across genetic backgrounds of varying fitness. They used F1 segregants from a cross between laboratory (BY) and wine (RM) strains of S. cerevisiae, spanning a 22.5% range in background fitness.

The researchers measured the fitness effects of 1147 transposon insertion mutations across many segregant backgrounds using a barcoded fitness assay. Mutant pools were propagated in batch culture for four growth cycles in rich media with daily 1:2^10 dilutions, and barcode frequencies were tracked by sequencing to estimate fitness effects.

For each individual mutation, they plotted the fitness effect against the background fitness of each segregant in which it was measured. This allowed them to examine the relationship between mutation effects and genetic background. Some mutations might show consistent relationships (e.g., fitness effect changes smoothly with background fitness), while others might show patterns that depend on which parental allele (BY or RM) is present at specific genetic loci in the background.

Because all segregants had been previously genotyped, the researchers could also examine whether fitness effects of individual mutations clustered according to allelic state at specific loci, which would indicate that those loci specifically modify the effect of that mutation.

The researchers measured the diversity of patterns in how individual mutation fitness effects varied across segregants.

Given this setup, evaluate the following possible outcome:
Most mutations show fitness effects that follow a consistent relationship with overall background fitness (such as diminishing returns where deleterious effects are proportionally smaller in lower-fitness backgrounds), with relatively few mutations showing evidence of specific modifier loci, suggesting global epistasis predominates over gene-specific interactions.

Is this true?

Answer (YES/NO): NO